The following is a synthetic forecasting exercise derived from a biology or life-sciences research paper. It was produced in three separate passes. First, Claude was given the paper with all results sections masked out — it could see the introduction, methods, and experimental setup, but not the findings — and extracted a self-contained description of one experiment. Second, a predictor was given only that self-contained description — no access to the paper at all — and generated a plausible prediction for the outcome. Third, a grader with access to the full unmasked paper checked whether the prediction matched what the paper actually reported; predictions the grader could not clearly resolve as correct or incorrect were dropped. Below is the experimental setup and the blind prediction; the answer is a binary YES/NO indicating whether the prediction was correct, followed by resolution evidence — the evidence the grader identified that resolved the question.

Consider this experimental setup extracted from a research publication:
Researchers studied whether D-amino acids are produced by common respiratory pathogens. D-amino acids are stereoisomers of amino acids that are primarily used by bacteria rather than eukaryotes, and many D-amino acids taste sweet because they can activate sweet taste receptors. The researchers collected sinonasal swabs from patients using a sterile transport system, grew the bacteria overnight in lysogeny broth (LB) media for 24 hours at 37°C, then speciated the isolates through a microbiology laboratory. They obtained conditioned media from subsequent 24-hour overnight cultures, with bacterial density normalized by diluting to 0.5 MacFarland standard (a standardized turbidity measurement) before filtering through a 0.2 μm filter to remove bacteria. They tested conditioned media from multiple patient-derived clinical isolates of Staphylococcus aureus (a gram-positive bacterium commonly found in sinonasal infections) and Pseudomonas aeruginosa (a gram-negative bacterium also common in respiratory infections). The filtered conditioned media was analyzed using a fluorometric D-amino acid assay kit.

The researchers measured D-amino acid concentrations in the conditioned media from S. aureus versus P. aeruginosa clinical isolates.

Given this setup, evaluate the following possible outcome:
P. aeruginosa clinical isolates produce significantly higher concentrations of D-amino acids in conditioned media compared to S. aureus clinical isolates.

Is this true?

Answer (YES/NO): NO